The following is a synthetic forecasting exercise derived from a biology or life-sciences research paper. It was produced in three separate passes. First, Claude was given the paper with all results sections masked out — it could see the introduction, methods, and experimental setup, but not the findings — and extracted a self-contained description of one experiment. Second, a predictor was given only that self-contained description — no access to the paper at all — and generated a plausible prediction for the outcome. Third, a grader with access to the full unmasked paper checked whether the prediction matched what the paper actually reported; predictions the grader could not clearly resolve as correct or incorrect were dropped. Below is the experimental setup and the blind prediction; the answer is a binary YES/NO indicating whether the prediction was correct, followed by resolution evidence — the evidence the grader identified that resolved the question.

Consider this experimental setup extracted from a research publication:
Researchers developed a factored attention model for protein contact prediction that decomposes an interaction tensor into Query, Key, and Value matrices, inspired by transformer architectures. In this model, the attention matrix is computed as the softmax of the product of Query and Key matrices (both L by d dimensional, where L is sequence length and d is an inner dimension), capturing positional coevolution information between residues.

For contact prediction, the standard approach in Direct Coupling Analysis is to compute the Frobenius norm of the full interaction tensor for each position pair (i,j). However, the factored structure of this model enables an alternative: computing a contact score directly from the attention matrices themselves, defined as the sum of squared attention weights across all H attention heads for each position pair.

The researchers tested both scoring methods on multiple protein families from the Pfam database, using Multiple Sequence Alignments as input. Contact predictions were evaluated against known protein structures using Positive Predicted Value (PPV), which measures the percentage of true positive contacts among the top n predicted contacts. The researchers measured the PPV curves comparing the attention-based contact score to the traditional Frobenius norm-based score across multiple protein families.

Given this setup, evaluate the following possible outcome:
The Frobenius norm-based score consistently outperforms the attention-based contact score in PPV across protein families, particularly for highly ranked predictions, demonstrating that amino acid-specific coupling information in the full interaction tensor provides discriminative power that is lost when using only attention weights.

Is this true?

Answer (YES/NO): NO